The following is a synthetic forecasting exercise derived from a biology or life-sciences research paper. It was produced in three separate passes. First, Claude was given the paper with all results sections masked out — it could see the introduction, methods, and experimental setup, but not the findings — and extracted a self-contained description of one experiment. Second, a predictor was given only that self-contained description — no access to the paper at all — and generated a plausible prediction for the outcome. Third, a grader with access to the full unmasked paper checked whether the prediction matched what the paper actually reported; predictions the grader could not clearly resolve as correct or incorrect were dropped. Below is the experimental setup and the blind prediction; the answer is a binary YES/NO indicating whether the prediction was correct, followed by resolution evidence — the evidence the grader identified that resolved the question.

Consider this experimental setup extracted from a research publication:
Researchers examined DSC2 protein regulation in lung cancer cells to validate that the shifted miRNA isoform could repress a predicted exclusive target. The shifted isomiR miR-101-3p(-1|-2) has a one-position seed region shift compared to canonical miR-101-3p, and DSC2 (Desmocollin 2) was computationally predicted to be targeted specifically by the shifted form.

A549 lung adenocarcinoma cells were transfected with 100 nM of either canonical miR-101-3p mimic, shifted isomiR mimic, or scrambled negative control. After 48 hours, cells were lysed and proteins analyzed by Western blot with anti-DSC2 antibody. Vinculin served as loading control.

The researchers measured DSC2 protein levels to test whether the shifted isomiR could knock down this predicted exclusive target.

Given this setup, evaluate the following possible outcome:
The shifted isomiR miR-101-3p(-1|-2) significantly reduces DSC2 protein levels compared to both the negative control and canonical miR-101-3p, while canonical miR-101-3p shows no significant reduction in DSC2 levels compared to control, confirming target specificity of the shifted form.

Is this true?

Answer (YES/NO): YES